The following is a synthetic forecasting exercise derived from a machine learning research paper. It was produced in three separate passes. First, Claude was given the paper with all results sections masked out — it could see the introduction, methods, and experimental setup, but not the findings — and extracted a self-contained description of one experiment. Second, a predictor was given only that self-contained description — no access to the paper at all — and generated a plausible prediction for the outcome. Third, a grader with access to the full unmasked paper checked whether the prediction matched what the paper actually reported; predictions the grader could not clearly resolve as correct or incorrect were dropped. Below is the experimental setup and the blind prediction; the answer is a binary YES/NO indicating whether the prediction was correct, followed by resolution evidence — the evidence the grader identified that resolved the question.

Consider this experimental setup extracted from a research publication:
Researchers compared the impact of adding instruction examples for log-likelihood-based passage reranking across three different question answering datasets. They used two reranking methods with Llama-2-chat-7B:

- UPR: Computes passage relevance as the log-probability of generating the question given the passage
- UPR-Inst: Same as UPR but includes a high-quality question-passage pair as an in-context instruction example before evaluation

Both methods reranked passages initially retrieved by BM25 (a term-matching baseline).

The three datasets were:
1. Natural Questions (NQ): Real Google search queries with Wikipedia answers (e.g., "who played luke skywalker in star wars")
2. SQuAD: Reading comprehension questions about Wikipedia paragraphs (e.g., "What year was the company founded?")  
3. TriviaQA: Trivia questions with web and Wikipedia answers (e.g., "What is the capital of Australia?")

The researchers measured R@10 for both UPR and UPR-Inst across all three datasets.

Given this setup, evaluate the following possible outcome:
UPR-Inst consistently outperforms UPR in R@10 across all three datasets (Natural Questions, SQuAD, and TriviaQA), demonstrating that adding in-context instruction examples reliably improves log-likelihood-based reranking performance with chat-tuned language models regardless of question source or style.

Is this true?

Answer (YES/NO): NO